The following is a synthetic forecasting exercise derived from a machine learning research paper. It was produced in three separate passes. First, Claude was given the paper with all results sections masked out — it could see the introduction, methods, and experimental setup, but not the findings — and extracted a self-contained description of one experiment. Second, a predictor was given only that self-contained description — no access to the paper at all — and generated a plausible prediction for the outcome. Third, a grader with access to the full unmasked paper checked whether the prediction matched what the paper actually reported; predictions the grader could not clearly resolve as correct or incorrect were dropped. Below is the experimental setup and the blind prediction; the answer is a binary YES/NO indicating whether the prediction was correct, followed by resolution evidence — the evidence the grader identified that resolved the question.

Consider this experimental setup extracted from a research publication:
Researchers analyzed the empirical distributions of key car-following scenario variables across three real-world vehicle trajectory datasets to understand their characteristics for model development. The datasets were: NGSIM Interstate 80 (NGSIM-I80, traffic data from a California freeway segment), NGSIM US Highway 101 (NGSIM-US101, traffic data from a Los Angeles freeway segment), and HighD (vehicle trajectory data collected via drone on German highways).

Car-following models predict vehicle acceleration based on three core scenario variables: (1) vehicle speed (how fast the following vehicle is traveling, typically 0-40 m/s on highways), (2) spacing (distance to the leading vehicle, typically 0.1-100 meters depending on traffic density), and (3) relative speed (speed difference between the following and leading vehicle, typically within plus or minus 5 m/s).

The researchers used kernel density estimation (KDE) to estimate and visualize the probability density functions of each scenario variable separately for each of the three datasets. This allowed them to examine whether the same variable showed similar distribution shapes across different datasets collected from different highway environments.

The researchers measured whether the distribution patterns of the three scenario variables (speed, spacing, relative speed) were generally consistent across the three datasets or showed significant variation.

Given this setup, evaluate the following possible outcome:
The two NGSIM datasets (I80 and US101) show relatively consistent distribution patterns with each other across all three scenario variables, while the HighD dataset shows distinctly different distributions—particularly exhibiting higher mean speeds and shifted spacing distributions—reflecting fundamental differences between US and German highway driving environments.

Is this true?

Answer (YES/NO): NO